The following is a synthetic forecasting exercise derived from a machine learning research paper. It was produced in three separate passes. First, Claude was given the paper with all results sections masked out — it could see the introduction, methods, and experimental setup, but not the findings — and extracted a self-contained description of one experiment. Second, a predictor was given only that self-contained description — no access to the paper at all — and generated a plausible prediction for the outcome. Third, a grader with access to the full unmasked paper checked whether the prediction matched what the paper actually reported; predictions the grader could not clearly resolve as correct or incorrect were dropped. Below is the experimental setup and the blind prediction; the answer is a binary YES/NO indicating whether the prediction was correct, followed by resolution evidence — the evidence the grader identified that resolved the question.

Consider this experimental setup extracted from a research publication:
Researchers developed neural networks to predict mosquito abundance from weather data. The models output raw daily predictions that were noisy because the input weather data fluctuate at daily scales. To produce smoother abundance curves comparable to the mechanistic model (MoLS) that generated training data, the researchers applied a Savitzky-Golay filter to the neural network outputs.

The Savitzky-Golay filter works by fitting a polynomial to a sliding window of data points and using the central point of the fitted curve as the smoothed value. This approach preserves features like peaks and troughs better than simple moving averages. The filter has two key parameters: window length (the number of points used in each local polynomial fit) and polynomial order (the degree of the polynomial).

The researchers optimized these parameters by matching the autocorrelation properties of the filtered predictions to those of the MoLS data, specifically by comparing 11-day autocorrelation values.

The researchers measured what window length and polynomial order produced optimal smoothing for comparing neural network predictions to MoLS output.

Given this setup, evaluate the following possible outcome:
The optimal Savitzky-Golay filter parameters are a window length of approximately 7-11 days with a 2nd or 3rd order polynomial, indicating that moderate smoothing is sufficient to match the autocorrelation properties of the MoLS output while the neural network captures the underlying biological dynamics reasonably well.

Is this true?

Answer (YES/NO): YES